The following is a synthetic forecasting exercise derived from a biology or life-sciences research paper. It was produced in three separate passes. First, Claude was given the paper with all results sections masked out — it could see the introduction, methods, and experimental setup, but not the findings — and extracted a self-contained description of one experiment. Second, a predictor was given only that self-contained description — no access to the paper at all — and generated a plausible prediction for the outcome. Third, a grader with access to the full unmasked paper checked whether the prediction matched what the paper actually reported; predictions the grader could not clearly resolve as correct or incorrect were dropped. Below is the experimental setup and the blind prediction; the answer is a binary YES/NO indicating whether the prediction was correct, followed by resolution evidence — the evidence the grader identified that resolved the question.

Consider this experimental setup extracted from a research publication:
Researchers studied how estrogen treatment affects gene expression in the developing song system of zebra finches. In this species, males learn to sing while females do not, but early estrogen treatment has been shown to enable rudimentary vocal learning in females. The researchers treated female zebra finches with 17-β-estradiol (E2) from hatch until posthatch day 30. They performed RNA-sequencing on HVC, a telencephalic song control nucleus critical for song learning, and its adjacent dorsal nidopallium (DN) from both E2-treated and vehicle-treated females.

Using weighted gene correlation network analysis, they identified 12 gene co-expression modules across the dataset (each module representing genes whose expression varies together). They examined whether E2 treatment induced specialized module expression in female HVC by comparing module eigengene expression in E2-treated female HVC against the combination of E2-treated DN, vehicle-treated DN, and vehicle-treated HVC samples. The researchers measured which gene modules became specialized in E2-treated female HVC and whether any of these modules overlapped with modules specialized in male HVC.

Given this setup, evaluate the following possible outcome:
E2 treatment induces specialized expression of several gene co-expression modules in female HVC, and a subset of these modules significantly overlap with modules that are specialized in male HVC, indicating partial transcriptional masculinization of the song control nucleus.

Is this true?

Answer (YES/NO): NO